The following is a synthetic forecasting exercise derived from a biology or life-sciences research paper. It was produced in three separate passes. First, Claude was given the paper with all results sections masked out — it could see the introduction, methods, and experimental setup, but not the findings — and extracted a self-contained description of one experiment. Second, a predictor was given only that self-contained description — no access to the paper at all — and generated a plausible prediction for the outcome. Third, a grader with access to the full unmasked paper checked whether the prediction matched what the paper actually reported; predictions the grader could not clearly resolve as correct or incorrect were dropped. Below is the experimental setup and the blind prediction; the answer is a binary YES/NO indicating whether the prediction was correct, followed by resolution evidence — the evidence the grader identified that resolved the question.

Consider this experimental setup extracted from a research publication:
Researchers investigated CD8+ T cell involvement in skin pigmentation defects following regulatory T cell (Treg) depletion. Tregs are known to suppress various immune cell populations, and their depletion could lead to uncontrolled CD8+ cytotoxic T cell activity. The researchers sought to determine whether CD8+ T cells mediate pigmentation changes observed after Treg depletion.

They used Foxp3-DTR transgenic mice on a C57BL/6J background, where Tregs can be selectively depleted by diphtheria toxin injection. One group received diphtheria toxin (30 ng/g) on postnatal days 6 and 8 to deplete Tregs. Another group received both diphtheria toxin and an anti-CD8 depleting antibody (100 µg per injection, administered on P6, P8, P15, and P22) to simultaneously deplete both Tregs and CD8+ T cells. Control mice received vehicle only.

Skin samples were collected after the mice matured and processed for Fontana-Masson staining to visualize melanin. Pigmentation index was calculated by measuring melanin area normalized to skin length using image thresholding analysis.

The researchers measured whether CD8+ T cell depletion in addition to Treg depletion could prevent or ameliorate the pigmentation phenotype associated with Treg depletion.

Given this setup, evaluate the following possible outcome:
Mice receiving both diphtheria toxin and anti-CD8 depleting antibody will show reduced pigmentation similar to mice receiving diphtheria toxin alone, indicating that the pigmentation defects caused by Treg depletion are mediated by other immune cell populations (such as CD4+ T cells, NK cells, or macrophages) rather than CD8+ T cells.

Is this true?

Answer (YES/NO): NO